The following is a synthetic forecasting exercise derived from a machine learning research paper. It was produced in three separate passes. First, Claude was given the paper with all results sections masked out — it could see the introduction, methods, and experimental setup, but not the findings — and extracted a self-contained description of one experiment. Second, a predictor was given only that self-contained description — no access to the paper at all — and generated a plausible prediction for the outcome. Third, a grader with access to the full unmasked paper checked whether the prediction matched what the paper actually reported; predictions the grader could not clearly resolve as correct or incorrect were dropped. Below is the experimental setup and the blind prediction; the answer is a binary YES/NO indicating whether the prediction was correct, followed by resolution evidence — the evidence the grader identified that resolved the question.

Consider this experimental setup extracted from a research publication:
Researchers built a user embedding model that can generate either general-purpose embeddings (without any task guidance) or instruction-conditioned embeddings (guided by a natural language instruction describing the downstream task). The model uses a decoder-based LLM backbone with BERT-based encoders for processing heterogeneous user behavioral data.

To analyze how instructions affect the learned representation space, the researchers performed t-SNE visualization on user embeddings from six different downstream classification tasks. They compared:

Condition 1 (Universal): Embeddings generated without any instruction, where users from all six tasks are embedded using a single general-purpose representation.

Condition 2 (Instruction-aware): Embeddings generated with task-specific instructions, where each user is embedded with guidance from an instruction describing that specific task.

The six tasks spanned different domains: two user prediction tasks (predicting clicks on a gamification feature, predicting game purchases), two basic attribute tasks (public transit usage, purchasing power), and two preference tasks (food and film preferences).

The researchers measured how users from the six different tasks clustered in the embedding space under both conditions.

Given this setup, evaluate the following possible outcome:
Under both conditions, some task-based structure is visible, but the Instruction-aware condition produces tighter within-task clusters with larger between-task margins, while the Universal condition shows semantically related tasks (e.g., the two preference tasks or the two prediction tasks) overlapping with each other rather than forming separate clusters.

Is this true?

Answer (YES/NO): NO